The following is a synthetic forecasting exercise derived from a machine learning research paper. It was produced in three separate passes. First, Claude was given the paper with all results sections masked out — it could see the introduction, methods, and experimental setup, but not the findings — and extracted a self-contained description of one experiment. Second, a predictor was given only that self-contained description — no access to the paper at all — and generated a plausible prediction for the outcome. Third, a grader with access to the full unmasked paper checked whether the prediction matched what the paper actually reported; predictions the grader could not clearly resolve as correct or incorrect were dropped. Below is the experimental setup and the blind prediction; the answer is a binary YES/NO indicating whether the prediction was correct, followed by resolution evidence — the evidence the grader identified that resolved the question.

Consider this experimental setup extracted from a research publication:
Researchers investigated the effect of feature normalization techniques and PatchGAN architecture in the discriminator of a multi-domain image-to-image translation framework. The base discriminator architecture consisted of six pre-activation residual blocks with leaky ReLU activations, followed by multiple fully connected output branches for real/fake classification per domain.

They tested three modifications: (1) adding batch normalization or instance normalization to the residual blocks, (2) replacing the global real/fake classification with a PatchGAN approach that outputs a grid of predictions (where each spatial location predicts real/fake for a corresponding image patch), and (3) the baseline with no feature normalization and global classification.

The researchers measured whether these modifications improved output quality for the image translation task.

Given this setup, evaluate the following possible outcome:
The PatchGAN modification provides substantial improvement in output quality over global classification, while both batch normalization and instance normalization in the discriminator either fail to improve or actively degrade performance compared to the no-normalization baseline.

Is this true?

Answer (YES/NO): NO